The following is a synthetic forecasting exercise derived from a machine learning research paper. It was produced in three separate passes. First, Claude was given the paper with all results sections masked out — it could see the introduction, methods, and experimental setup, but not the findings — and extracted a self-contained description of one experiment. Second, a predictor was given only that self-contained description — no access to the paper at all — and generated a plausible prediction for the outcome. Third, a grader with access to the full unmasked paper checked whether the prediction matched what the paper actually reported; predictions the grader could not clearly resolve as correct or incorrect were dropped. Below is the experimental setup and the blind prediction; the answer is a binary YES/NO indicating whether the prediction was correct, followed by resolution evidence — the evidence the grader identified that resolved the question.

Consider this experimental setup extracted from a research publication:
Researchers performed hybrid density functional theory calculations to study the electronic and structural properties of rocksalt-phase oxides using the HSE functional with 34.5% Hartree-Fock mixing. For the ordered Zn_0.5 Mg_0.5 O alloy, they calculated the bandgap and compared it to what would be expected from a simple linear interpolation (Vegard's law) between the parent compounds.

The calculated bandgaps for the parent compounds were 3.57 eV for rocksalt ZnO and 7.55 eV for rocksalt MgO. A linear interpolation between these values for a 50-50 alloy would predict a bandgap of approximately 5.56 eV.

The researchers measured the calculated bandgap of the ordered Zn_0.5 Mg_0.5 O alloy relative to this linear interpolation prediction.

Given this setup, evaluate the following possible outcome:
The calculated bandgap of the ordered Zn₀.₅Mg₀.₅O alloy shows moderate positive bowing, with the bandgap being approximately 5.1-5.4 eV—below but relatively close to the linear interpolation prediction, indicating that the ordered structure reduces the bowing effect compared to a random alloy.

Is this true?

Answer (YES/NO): NO